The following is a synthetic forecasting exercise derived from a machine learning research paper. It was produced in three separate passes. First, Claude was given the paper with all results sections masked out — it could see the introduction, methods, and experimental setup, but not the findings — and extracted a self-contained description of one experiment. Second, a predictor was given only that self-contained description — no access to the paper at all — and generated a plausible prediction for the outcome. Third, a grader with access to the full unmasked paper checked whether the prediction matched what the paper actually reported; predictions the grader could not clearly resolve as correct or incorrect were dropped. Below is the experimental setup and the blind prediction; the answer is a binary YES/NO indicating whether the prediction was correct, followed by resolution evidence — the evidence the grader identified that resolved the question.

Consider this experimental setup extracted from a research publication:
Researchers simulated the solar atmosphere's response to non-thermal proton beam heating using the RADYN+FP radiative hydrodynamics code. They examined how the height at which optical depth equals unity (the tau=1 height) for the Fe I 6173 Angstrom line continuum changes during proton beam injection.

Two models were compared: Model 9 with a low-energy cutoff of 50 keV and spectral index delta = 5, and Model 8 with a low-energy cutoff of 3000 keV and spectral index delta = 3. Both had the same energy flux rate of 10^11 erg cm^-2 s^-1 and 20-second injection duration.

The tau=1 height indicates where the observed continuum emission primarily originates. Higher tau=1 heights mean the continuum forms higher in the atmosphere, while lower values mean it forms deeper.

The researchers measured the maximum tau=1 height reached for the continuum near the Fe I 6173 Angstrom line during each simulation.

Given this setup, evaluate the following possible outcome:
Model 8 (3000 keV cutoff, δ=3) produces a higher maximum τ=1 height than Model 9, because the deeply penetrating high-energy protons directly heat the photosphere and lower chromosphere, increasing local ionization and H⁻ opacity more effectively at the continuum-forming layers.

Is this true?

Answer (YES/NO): YES